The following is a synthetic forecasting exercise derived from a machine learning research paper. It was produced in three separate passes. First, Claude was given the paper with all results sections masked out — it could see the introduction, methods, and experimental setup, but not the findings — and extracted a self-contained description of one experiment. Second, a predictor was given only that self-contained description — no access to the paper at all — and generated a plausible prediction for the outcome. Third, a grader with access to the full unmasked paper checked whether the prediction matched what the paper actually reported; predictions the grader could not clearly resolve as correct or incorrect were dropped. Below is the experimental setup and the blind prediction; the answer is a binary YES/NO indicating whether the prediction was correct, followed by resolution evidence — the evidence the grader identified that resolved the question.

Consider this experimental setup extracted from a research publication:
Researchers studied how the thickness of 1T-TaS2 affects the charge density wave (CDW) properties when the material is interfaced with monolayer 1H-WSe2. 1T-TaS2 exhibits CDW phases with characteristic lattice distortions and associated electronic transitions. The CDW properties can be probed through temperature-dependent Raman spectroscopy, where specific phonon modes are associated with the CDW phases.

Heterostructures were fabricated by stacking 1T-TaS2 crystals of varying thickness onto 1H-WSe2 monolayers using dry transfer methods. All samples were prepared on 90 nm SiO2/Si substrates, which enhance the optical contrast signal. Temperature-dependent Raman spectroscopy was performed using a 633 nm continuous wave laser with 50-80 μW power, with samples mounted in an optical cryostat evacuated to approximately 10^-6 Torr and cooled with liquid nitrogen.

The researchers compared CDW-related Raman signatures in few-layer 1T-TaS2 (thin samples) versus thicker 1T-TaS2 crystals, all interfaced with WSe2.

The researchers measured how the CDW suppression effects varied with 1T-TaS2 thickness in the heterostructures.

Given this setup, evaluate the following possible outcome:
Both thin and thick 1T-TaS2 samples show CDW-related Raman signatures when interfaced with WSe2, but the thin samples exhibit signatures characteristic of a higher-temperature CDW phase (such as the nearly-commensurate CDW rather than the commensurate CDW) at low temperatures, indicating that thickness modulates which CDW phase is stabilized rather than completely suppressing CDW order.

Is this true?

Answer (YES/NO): NO